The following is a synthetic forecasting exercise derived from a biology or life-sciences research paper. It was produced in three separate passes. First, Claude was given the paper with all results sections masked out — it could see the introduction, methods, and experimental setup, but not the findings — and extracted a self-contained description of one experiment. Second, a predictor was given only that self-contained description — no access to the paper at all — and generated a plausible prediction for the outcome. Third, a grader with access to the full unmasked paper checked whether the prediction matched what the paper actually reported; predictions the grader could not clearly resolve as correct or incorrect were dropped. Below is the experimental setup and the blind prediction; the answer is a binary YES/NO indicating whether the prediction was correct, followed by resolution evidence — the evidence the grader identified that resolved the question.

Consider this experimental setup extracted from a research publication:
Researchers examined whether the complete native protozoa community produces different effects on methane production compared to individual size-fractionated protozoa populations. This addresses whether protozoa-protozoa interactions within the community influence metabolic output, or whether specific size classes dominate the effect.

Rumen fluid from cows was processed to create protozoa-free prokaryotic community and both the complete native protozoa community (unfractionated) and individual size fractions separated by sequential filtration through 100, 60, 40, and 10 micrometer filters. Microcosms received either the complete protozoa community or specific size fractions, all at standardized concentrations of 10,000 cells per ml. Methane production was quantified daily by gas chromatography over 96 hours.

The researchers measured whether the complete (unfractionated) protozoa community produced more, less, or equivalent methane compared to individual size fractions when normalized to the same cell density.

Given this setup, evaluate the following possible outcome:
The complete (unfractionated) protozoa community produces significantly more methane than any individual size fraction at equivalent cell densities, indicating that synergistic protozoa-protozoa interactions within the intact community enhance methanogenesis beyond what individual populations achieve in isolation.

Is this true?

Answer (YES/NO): NO